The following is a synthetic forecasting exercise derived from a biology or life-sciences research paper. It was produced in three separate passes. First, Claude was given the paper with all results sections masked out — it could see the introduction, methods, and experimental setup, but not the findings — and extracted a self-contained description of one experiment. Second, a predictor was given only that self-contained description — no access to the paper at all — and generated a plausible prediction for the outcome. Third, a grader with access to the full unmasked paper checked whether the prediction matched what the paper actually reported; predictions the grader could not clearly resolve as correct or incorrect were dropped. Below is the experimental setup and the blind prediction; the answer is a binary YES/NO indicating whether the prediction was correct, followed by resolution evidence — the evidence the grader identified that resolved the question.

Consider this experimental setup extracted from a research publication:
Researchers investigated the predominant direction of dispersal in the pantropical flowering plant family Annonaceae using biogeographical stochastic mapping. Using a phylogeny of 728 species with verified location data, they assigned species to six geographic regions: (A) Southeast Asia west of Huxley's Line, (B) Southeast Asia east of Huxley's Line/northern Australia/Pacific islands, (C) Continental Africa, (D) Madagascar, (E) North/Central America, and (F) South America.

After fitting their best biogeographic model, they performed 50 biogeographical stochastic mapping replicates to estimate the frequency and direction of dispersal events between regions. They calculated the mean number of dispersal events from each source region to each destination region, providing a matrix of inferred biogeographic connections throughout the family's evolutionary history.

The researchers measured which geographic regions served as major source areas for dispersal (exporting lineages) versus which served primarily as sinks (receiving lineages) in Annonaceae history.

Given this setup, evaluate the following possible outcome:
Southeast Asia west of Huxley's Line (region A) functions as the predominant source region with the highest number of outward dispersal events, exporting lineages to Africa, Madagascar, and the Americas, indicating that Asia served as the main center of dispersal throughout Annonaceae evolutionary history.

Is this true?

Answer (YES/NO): NO